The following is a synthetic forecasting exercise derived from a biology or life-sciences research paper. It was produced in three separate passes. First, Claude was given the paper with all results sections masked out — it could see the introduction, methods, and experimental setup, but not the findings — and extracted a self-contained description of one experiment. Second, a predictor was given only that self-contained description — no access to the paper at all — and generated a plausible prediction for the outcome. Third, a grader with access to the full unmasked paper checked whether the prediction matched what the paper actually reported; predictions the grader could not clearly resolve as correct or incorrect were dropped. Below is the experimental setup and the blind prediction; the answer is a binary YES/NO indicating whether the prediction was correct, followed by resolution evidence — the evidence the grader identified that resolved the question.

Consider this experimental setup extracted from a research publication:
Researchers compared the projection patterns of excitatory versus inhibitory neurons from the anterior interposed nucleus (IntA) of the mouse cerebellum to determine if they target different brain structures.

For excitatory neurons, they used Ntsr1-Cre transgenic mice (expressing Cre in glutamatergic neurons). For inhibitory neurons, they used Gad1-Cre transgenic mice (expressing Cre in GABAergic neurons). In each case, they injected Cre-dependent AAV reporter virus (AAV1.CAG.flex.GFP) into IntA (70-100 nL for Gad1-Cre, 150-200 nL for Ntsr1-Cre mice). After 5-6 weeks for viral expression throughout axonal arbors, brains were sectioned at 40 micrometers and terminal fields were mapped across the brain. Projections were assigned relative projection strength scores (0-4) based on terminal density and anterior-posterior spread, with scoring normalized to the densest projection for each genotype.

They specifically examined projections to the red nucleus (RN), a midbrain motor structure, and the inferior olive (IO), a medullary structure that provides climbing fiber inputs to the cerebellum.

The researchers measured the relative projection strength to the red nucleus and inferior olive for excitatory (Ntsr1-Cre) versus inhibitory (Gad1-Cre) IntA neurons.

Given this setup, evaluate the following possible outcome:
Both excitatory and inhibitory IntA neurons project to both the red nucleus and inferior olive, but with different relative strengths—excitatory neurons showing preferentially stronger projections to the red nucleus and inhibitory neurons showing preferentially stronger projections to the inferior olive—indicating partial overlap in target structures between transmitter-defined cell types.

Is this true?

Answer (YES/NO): NO